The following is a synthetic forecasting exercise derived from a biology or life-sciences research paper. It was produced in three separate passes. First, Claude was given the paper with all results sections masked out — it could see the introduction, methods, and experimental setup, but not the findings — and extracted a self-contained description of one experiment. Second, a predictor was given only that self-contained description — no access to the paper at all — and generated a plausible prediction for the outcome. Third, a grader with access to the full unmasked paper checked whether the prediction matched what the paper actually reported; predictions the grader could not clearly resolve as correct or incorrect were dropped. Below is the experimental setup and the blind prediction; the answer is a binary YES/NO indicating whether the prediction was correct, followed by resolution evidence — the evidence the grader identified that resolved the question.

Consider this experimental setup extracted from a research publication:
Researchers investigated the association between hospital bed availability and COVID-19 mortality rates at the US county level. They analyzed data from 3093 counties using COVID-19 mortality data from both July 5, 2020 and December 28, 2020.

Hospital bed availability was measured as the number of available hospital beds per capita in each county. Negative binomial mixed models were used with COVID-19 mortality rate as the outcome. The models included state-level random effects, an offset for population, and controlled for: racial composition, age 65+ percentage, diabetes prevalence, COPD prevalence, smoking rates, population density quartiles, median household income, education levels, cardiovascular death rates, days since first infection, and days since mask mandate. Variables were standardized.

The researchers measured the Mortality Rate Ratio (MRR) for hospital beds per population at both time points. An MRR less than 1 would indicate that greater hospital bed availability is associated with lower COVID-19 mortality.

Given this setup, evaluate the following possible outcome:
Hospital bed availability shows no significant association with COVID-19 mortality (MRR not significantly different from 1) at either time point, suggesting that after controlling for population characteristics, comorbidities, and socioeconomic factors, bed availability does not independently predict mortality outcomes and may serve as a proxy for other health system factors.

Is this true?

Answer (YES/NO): NO